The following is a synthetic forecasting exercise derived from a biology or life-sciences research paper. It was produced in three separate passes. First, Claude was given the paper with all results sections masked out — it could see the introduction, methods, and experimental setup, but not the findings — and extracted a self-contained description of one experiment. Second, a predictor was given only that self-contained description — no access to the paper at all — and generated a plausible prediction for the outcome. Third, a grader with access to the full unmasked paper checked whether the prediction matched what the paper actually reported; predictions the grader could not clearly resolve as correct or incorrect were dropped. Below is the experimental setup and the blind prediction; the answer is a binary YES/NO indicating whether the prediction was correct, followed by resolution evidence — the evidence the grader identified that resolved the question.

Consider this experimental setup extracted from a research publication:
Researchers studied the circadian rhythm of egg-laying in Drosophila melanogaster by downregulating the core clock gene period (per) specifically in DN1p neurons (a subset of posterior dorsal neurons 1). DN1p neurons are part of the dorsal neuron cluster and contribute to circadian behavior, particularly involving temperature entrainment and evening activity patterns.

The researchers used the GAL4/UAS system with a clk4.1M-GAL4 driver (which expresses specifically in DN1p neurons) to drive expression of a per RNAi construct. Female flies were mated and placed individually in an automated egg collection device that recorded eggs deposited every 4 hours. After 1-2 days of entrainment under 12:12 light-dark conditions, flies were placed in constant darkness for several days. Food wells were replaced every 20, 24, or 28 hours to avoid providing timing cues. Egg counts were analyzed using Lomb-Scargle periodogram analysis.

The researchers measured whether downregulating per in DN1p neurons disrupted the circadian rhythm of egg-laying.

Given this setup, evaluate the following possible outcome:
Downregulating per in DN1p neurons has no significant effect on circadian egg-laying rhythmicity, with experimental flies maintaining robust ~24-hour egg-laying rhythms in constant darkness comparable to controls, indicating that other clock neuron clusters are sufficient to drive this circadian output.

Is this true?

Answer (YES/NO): YES